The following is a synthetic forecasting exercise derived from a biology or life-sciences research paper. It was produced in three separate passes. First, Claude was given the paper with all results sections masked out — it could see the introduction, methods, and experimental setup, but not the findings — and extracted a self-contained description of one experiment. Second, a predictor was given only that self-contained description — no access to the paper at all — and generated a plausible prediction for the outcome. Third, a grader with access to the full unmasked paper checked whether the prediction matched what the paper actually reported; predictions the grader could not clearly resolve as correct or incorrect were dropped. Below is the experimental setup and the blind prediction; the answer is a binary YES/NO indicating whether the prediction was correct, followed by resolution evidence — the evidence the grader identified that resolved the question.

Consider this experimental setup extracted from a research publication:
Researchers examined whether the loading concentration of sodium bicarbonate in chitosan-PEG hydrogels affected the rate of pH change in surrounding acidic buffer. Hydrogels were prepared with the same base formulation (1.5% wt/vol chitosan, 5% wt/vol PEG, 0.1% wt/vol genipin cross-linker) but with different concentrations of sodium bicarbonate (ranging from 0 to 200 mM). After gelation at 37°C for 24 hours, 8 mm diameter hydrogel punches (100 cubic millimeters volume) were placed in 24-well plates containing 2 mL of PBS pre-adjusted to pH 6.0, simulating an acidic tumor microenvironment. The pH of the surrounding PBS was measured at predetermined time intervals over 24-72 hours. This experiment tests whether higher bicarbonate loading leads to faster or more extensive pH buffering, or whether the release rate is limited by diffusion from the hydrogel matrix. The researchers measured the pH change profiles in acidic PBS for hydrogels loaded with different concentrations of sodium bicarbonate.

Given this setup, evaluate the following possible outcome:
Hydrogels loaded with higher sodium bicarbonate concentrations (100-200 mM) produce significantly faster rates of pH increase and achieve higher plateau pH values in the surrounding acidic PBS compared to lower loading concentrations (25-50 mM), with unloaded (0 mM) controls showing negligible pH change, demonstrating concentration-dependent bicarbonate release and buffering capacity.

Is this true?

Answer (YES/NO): NO